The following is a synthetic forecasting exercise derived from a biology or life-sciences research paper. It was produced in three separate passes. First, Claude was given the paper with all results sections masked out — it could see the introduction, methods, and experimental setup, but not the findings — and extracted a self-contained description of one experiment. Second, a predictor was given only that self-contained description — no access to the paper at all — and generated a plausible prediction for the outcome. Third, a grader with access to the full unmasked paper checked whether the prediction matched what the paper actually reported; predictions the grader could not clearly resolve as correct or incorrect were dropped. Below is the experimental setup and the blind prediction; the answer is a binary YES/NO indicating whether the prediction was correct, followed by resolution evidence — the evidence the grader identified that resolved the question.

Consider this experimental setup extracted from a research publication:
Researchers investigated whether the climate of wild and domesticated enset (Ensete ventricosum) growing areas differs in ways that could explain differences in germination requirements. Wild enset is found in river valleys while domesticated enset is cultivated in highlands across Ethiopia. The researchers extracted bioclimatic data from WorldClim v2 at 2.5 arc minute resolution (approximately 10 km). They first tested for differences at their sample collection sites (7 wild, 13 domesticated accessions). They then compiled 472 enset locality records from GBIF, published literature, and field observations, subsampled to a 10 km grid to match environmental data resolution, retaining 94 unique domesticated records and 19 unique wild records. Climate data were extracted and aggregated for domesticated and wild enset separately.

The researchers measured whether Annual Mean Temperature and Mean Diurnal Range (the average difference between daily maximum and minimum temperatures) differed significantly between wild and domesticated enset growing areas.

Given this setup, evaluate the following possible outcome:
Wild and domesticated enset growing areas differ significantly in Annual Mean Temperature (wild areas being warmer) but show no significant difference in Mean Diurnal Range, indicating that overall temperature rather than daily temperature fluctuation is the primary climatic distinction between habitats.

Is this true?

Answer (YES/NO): NO